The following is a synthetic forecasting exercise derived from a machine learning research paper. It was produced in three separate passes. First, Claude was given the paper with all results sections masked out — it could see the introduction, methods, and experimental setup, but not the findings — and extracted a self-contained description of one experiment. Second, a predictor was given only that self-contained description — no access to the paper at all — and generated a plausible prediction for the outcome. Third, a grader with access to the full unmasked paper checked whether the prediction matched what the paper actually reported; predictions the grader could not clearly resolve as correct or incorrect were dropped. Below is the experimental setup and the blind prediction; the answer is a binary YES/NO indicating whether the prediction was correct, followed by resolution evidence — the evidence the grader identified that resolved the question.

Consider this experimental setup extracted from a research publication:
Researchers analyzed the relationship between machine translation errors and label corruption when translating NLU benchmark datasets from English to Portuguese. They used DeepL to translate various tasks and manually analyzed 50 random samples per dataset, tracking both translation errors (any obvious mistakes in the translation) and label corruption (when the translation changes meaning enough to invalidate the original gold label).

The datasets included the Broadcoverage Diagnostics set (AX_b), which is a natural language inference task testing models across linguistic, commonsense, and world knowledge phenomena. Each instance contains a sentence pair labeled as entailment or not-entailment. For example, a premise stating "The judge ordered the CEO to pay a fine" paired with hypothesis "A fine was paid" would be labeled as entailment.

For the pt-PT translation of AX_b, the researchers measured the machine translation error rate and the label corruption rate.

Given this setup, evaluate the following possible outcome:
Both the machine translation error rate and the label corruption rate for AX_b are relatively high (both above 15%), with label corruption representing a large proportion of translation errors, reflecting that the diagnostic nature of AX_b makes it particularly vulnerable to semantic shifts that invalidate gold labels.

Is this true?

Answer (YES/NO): NO